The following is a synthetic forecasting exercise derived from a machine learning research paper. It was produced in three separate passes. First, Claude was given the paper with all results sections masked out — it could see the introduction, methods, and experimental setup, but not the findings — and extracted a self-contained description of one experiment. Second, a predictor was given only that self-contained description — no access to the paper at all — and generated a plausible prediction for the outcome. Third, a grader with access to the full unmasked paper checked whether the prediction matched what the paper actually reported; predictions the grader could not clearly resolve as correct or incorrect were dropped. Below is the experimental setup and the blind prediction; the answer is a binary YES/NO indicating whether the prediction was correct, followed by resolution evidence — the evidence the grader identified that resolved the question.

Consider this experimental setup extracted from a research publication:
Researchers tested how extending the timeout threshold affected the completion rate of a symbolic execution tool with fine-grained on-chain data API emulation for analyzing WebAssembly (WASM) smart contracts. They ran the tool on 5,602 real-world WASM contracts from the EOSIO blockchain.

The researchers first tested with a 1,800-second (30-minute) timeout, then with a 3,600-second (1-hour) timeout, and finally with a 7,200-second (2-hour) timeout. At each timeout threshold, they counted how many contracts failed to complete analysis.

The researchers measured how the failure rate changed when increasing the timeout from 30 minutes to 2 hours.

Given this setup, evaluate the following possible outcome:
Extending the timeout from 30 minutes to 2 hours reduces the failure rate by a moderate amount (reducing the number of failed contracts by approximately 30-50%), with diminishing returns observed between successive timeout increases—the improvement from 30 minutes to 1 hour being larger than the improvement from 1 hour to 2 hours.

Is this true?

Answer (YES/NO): NO